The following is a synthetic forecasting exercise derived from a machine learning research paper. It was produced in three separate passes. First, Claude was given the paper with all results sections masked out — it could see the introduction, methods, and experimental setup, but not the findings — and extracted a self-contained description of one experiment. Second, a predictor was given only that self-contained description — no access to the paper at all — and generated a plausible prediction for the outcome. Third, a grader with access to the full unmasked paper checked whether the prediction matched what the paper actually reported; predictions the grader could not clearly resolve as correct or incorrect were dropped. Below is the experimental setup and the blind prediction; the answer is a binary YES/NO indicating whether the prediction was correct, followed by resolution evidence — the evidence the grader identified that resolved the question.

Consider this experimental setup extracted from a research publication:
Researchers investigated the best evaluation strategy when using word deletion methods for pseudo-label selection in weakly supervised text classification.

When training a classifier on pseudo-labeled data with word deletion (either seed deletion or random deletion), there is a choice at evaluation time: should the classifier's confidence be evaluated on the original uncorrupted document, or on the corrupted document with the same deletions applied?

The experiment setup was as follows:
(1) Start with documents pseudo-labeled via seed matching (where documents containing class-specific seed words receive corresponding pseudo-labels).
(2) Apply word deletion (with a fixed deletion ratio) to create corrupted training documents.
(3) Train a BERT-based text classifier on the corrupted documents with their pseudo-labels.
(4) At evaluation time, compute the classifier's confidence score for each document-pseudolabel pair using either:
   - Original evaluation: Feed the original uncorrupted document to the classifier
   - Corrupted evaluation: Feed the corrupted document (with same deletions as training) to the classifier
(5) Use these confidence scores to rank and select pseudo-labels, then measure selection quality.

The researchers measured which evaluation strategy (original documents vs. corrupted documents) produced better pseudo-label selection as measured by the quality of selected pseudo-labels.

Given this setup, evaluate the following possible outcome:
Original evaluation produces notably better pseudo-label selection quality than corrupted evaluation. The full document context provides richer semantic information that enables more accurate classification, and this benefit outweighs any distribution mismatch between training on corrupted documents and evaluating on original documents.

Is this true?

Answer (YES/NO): NO